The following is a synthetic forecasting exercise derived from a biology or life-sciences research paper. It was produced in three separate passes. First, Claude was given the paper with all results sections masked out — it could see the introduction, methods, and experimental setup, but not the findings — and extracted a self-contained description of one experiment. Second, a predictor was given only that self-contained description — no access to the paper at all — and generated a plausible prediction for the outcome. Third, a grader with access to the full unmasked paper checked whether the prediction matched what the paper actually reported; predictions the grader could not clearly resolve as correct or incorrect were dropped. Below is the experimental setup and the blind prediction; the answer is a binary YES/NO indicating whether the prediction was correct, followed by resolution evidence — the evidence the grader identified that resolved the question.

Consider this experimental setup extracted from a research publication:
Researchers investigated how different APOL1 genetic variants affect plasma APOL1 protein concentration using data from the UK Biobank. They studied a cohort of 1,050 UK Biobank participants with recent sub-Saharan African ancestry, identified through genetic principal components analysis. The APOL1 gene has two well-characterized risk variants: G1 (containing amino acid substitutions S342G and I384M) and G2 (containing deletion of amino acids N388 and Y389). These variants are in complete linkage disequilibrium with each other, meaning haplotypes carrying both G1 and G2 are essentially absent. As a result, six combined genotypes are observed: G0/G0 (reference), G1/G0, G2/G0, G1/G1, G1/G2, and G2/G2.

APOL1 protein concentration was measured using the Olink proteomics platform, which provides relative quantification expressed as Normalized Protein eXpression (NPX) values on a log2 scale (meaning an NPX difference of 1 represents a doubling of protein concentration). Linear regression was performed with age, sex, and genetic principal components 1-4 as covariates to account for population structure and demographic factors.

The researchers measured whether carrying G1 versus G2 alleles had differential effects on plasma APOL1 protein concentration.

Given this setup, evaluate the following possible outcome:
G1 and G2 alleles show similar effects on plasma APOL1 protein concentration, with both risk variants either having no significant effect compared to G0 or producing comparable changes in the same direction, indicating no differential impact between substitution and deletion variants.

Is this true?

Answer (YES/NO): NO